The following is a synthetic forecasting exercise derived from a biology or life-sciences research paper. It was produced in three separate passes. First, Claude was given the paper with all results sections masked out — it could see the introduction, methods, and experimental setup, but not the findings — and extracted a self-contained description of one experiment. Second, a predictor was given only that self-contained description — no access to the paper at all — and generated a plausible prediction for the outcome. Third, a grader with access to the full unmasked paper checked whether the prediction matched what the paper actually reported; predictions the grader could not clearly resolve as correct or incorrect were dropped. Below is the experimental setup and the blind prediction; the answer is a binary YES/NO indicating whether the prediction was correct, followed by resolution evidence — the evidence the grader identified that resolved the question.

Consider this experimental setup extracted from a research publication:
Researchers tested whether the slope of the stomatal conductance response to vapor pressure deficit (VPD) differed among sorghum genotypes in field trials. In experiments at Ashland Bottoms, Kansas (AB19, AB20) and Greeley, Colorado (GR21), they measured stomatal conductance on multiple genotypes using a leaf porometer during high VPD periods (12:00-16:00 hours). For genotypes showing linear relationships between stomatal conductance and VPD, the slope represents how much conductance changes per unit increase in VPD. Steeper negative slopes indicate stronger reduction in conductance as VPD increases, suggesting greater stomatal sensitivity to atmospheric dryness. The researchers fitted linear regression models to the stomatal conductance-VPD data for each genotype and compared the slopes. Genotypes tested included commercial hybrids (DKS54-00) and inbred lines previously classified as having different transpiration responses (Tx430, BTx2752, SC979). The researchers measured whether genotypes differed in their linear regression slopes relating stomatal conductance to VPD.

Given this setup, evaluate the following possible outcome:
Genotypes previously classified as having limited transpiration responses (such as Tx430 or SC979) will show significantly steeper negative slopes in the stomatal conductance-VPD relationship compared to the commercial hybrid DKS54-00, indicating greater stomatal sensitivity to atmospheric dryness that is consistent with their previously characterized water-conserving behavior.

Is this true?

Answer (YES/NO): NO